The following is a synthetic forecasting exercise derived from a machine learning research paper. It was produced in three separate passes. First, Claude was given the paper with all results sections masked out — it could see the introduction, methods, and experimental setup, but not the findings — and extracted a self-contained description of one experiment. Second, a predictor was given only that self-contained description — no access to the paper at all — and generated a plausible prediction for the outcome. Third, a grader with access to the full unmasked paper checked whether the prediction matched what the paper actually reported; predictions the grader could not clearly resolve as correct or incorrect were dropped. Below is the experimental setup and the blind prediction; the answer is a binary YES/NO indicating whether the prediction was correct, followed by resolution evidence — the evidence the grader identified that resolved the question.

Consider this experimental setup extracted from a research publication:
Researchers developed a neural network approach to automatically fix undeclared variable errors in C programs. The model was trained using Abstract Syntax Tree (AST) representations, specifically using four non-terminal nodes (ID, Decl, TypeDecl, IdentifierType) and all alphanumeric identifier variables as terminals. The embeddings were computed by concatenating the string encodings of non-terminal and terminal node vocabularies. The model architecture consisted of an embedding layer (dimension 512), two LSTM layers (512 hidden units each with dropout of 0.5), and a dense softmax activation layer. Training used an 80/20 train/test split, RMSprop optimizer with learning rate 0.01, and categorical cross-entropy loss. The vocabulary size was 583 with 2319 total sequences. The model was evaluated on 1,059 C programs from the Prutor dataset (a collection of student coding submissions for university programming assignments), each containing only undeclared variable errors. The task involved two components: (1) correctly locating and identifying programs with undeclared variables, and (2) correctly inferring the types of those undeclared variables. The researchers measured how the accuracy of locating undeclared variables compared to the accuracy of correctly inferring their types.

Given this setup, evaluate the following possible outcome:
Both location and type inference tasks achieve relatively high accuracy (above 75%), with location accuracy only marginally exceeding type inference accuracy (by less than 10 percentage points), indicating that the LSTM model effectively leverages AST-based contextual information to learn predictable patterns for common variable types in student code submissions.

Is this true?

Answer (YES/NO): YES